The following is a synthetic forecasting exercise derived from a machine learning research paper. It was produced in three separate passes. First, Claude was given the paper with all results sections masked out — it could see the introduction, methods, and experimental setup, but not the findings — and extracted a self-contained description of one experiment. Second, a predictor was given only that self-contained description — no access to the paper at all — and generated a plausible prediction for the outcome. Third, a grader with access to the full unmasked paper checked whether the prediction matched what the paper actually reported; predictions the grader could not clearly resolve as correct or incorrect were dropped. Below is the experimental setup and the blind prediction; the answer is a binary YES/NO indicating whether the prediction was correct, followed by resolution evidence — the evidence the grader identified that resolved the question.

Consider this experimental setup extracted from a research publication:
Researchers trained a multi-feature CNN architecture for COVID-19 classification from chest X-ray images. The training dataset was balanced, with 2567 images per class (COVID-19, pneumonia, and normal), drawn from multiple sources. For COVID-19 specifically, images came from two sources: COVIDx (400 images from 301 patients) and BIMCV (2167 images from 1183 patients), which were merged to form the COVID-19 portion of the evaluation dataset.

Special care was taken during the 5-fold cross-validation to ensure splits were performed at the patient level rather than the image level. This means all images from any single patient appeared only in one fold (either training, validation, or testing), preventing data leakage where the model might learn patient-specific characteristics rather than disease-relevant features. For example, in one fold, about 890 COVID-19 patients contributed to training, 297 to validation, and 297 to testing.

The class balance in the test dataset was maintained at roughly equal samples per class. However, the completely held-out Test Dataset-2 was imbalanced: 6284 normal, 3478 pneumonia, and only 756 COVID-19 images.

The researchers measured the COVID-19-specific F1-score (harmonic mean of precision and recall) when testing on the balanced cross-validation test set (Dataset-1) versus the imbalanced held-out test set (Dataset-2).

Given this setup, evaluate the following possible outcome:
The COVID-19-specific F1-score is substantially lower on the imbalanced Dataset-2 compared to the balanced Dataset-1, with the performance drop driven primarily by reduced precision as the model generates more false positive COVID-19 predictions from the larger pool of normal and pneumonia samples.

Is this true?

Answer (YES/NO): NO